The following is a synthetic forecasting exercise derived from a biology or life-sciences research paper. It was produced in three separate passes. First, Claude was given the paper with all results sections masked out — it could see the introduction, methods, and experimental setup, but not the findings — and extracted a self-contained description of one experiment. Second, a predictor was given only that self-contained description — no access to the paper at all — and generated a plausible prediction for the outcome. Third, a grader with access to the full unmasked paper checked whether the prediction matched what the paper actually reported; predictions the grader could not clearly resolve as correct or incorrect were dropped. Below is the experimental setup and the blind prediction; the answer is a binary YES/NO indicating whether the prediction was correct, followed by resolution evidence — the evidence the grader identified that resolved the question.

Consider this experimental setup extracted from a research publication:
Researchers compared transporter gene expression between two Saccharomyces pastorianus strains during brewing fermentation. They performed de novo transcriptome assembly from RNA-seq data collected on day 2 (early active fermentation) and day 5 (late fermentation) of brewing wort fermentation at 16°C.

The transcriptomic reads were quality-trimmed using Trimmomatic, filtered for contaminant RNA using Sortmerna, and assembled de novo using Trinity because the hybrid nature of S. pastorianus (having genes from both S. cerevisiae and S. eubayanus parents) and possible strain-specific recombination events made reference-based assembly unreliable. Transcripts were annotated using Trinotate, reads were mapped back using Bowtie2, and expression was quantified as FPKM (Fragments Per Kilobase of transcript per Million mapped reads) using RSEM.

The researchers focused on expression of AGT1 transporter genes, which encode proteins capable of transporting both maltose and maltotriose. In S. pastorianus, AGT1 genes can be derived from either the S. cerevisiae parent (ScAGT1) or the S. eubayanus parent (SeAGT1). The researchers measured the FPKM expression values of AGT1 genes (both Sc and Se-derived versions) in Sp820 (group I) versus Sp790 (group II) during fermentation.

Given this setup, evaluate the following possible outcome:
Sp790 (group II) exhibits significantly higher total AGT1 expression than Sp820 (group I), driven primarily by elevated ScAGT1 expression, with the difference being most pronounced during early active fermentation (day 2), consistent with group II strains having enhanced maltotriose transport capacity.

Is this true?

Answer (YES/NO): NO